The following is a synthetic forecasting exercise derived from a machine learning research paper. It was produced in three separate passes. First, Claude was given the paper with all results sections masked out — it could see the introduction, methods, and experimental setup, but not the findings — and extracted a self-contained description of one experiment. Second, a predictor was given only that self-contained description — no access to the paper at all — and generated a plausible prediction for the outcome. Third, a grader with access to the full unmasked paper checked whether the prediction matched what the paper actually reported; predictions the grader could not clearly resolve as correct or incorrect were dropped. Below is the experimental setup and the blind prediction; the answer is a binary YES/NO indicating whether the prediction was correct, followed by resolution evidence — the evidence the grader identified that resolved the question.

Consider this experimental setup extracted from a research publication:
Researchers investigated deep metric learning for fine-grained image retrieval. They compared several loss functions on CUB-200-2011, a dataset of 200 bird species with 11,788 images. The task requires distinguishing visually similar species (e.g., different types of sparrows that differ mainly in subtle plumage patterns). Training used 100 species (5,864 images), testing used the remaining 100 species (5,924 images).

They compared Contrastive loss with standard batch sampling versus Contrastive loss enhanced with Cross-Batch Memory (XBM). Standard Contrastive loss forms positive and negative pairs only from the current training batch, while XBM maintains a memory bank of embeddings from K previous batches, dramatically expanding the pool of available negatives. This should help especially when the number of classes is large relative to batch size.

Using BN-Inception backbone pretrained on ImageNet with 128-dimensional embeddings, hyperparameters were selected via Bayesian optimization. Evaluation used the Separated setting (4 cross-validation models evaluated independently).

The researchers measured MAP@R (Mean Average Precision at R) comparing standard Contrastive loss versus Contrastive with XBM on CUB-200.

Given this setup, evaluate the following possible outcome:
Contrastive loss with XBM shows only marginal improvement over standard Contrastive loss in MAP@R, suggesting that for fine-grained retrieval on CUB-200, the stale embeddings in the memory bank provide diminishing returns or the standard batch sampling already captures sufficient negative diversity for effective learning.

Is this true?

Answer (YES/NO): NO